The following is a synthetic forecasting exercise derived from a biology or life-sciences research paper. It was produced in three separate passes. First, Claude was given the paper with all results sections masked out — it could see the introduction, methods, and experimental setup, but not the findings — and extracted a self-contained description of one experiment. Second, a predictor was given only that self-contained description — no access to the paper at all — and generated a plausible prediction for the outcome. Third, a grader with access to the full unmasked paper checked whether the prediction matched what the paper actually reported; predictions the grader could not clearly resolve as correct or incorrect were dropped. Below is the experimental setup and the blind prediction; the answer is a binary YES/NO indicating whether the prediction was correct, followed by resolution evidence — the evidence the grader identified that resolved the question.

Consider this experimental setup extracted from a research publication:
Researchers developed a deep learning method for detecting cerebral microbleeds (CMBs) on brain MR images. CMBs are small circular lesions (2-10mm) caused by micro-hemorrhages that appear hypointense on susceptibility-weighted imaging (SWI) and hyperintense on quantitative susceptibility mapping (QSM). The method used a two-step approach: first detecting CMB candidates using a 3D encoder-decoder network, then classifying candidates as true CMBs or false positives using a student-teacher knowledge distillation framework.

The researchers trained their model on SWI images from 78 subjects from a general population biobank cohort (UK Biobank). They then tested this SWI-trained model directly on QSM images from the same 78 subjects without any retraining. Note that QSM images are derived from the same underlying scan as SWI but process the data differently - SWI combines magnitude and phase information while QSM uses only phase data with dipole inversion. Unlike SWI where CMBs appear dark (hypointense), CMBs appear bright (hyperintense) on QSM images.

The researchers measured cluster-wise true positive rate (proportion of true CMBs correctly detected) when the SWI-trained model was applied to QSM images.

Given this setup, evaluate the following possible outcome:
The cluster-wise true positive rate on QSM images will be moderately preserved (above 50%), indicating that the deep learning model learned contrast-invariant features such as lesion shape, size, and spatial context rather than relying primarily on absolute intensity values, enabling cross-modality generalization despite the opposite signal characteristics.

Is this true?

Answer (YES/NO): YES